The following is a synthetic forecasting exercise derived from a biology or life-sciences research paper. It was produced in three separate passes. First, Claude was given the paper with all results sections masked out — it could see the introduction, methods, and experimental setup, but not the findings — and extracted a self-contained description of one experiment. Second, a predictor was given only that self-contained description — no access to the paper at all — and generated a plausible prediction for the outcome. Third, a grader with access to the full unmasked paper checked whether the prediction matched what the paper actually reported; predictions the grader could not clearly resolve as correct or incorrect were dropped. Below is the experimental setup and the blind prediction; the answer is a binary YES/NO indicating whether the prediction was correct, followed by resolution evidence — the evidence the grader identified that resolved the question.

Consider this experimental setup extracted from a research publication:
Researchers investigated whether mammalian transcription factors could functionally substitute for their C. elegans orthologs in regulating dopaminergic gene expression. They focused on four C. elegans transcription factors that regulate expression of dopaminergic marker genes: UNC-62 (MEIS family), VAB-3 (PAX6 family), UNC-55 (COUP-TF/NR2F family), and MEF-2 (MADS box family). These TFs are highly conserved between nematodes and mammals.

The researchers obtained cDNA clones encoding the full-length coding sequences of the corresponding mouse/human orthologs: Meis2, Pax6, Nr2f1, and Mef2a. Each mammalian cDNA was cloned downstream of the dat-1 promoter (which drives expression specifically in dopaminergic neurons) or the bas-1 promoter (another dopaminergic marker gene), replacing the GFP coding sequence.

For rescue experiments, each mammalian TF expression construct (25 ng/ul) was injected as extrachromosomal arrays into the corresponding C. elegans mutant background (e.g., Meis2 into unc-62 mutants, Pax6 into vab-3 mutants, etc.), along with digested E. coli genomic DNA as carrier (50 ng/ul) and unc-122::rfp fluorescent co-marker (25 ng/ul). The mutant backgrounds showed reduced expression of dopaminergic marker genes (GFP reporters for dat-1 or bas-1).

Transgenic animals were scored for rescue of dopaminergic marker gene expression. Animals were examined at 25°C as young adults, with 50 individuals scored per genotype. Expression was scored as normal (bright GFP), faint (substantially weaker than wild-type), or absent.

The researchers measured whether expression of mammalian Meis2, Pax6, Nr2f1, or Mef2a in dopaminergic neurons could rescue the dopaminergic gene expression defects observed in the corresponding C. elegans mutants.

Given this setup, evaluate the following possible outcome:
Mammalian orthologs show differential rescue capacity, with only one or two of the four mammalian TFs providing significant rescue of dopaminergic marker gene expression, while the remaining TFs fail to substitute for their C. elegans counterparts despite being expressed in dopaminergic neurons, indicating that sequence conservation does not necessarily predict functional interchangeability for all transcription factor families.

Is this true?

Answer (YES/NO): NO